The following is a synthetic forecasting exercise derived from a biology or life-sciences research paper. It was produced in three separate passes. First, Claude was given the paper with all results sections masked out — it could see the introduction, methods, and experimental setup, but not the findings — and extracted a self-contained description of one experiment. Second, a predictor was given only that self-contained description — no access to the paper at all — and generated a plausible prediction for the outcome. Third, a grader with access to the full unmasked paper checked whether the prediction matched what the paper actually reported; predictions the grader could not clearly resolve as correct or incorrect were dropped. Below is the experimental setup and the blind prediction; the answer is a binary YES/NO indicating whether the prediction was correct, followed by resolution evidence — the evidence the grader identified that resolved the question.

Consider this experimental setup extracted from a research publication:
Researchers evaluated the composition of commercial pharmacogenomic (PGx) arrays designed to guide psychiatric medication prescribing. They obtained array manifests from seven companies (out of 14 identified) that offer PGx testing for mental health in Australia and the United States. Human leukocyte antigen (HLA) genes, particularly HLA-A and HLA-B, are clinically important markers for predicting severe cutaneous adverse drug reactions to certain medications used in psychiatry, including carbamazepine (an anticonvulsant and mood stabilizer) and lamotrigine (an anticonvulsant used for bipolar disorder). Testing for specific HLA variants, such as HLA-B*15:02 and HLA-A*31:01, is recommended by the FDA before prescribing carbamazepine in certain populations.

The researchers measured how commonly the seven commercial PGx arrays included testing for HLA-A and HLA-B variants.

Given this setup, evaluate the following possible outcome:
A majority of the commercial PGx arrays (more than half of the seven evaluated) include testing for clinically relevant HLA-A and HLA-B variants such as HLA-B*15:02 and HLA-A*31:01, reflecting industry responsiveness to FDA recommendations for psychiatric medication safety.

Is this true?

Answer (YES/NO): NO